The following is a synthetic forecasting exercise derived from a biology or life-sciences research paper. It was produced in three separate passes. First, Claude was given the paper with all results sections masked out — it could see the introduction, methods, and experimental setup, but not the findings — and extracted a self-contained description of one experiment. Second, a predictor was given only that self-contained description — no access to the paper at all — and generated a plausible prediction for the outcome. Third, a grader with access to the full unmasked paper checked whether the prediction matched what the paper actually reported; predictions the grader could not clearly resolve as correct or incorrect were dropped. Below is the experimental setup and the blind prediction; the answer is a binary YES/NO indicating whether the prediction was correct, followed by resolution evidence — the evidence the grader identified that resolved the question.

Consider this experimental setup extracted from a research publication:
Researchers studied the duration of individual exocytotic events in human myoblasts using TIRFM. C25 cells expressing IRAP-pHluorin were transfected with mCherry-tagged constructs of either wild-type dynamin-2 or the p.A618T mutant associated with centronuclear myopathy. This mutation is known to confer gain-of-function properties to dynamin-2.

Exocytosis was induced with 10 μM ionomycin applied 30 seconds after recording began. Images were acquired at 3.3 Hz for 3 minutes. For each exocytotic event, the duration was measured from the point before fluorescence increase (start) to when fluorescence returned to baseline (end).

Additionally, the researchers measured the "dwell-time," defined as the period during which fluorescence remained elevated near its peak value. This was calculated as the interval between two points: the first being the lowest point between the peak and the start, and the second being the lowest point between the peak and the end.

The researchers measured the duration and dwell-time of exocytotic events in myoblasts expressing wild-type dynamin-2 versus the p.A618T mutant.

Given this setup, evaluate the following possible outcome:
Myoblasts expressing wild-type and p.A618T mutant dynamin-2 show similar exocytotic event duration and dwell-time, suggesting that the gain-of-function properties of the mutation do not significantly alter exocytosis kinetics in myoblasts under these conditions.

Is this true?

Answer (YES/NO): NO